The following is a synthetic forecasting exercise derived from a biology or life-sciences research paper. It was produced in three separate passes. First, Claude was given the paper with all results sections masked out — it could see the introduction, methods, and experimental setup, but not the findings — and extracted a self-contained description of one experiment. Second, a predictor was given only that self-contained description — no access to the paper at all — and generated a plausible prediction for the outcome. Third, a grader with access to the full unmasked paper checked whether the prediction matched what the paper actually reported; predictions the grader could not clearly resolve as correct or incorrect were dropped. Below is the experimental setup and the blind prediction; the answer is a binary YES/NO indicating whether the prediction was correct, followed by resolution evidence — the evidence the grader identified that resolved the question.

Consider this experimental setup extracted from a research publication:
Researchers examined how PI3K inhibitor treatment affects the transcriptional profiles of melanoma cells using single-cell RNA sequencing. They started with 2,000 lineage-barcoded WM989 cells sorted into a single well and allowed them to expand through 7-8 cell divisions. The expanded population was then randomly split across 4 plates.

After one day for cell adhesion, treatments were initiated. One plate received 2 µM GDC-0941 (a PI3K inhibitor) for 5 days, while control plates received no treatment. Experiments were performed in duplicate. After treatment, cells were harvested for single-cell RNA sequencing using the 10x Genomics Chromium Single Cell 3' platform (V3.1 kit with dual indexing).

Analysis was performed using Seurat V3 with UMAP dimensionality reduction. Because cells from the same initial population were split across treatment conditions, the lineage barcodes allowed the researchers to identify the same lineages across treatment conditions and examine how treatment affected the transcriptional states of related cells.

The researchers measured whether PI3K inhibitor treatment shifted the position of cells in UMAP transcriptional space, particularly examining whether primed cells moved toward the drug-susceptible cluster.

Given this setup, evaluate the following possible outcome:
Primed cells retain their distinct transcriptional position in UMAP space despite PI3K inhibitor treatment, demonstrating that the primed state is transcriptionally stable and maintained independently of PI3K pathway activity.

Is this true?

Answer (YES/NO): NO